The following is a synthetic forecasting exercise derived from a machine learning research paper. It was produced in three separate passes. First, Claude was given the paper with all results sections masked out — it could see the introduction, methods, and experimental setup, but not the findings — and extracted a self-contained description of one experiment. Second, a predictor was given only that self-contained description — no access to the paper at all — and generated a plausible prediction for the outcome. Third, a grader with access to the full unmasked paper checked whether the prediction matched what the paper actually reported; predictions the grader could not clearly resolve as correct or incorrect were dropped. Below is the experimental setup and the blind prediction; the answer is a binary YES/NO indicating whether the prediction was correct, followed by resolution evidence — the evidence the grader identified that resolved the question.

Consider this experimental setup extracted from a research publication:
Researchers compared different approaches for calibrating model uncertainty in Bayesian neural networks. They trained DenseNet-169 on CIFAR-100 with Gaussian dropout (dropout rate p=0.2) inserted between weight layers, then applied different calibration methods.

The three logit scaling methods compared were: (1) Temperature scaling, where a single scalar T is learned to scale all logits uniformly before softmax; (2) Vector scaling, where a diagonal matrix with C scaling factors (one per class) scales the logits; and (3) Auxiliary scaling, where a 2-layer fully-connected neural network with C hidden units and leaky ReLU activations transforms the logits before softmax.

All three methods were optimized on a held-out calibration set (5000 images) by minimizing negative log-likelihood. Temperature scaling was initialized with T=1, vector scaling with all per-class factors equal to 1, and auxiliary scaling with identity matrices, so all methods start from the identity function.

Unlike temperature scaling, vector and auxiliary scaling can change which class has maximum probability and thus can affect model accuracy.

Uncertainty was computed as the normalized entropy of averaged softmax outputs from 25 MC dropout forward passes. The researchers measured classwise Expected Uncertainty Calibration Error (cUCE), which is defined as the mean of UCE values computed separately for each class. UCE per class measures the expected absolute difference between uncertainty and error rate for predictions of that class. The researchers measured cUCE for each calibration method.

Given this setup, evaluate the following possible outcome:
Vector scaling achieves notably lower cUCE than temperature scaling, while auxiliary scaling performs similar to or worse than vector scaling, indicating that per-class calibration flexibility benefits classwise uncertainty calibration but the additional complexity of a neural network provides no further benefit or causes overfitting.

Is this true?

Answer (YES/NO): NO